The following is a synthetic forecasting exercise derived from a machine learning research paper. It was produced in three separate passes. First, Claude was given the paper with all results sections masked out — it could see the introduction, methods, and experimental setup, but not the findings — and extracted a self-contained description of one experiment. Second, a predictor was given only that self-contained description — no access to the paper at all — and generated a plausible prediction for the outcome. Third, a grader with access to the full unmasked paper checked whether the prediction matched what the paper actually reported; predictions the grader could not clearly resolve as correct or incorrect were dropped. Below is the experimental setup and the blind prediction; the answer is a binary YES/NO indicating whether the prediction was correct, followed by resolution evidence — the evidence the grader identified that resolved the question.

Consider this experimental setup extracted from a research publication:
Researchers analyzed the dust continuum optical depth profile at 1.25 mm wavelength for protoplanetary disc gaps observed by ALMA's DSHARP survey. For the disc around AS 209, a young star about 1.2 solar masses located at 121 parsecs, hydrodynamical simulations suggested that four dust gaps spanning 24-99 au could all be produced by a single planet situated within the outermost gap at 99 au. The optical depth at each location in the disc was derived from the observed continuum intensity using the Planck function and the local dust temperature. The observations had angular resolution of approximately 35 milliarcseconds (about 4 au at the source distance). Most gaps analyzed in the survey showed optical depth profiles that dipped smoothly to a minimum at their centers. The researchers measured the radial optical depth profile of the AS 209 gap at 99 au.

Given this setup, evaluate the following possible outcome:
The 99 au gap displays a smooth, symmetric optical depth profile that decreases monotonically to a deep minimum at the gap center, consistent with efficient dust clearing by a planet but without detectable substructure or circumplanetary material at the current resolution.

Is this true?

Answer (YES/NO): NO